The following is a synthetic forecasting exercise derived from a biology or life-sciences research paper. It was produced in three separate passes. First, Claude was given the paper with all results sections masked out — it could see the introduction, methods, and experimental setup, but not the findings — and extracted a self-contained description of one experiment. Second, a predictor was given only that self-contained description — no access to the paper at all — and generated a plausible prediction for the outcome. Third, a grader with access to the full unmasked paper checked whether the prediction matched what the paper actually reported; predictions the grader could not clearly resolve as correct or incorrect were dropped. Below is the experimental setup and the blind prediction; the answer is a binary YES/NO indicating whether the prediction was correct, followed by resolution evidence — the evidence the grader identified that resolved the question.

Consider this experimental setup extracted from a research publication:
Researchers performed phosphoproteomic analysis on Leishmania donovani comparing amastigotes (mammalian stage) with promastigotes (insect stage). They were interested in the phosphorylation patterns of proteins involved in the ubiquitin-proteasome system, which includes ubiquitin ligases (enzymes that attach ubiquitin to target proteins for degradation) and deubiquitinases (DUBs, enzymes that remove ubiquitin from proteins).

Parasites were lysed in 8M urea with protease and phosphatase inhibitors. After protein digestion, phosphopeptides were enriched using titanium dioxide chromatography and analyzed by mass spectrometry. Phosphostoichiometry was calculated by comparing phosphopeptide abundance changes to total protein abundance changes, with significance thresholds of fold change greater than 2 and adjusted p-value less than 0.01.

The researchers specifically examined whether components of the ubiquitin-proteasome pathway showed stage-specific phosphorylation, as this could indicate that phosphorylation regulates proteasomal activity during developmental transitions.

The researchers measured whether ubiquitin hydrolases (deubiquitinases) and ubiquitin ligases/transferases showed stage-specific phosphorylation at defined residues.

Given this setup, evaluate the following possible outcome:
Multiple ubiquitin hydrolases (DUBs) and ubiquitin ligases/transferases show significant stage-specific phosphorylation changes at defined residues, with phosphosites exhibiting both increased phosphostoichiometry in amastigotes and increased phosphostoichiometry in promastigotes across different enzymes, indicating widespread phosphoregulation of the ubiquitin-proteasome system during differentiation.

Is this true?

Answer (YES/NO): YES